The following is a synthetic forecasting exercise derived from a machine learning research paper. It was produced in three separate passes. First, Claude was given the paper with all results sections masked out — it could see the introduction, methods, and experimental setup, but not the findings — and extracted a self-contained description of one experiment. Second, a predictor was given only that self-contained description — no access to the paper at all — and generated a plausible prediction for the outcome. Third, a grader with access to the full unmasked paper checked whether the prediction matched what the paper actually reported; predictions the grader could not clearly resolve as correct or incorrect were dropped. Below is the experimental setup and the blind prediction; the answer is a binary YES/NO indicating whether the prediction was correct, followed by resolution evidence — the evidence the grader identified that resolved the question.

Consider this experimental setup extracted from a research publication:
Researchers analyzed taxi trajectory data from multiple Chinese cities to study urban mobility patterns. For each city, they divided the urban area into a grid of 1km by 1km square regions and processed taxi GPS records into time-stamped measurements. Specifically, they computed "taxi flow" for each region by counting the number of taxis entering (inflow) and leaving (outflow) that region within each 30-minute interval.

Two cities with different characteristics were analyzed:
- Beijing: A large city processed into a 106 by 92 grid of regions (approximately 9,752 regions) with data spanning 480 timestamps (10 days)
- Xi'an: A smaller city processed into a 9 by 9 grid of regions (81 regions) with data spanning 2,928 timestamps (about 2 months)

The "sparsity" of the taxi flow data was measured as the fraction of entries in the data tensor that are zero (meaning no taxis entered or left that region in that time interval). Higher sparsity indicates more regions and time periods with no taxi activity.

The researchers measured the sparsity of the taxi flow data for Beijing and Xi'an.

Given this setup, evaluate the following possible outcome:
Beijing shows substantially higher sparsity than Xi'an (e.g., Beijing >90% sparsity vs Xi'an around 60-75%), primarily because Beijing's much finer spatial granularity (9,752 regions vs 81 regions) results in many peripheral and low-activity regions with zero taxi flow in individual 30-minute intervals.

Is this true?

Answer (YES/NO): NO